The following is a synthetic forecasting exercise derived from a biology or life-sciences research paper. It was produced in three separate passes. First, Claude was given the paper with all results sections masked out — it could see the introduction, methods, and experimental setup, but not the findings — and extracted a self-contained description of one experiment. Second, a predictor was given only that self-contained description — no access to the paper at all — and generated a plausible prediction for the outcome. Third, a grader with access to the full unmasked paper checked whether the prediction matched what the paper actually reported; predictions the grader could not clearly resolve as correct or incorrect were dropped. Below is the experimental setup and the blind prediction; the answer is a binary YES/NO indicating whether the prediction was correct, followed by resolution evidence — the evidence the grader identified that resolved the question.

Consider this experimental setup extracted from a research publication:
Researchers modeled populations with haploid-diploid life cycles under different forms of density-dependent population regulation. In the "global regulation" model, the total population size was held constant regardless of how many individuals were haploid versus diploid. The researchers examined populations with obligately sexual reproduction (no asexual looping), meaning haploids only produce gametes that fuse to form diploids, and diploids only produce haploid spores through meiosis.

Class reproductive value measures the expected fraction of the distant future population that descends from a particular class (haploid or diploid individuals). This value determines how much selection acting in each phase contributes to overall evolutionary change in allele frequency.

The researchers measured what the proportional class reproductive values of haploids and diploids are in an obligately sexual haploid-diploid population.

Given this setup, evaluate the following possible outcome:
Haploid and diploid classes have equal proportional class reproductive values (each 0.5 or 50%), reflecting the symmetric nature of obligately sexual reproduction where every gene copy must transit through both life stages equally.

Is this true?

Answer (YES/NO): YES